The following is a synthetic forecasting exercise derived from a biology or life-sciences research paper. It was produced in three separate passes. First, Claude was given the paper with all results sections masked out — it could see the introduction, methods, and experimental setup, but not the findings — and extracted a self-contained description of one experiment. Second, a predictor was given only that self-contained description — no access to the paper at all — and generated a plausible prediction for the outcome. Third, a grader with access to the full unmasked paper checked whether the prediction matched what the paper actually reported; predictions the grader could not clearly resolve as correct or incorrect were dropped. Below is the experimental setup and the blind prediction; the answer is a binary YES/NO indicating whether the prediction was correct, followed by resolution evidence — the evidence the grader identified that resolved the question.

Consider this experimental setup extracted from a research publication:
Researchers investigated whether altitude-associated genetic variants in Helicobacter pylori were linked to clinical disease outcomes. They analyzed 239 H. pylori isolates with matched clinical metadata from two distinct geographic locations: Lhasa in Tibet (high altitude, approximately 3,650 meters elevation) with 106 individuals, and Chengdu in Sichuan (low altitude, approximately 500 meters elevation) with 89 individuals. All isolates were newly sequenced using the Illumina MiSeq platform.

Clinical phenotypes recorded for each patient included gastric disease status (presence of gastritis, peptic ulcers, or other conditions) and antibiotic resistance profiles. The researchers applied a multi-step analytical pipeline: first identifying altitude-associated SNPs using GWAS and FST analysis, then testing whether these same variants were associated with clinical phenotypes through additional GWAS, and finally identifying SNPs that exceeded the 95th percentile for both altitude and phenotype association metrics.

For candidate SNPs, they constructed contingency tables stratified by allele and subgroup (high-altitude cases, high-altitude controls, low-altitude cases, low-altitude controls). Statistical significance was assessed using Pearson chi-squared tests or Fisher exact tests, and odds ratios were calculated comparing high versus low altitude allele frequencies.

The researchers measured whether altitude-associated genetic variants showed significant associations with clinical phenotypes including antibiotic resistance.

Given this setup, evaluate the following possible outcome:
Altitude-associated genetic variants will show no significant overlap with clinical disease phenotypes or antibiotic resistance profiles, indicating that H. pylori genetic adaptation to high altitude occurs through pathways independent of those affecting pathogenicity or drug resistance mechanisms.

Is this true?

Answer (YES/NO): NO